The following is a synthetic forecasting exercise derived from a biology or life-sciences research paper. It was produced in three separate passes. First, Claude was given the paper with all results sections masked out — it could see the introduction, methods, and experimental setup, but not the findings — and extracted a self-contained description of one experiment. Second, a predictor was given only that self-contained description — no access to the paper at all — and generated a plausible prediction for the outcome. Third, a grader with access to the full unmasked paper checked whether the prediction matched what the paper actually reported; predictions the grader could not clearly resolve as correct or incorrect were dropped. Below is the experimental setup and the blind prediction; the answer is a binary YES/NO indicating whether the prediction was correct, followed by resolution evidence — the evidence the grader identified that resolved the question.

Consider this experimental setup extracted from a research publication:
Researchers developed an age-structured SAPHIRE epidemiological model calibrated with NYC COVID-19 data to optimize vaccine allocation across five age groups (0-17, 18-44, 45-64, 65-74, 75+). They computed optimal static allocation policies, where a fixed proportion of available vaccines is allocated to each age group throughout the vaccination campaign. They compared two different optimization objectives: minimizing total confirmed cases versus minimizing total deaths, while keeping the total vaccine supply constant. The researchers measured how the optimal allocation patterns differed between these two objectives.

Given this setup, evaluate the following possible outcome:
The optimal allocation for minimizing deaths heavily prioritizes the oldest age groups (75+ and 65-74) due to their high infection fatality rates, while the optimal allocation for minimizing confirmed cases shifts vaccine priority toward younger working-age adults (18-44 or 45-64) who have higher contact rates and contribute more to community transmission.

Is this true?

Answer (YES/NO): YES